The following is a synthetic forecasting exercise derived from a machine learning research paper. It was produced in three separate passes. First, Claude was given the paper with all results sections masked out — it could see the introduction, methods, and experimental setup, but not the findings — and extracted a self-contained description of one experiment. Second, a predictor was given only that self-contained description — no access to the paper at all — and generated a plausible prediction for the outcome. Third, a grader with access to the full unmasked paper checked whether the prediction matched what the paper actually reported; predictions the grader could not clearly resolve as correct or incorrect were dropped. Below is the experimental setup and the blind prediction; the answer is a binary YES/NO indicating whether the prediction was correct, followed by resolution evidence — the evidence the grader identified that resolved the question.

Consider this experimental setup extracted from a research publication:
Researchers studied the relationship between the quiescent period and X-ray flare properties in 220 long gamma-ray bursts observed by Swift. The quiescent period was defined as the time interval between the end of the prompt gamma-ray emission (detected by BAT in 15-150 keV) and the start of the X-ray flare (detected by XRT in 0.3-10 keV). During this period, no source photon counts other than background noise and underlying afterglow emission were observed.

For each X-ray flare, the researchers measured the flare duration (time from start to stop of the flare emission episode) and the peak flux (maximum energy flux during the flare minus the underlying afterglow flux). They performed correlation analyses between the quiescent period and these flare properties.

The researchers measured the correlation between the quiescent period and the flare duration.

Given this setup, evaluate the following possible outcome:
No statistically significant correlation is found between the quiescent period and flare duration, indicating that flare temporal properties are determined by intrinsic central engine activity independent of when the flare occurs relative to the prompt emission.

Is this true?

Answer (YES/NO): NO